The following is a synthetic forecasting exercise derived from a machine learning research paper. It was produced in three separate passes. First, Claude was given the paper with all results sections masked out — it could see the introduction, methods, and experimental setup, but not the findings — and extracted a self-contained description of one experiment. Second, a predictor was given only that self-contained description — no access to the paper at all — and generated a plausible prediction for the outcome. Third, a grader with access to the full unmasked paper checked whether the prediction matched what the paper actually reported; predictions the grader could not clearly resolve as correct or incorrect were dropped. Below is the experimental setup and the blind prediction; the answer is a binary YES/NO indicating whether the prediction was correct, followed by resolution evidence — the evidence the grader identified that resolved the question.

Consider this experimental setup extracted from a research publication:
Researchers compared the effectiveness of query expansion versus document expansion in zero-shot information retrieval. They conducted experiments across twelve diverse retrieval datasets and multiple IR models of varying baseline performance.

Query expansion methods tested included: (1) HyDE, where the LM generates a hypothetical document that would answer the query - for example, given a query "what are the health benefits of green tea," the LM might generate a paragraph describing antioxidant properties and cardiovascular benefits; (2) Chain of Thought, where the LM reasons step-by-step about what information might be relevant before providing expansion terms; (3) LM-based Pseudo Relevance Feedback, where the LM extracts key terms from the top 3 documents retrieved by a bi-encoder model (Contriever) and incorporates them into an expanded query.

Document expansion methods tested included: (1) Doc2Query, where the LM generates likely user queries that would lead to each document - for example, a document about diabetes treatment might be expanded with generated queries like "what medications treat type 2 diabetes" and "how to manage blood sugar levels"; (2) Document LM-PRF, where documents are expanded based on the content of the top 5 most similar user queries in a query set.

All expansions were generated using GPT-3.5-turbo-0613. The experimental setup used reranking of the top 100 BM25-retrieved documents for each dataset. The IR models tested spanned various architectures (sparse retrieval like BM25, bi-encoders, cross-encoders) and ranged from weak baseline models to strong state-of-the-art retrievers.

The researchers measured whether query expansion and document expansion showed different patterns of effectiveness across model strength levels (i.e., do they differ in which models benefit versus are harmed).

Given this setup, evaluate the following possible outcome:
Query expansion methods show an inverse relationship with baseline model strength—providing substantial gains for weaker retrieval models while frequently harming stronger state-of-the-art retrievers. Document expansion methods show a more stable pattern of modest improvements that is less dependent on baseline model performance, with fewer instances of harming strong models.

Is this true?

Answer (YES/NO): NO